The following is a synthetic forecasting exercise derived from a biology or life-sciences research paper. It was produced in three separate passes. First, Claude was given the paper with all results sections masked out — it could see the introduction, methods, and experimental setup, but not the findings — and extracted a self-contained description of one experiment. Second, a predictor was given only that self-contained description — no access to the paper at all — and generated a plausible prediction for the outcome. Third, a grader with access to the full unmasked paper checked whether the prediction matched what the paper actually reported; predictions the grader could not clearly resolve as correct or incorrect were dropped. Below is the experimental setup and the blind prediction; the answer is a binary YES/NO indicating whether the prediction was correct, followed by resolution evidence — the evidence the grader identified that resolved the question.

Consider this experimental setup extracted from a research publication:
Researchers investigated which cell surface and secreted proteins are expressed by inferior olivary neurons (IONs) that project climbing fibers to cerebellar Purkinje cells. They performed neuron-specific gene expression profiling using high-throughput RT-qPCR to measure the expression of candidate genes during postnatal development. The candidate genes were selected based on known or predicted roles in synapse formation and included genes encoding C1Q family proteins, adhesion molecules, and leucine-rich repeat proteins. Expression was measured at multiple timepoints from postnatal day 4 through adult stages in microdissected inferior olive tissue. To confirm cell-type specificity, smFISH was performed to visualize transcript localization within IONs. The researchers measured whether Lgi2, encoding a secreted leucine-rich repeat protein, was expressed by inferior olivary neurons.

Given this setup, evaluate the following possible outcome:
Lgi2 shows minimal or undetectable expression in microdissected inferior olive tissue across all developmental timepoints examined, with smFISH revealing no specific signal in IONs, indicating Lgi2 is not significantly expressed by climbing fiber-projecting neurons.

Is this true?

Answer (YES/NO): NO